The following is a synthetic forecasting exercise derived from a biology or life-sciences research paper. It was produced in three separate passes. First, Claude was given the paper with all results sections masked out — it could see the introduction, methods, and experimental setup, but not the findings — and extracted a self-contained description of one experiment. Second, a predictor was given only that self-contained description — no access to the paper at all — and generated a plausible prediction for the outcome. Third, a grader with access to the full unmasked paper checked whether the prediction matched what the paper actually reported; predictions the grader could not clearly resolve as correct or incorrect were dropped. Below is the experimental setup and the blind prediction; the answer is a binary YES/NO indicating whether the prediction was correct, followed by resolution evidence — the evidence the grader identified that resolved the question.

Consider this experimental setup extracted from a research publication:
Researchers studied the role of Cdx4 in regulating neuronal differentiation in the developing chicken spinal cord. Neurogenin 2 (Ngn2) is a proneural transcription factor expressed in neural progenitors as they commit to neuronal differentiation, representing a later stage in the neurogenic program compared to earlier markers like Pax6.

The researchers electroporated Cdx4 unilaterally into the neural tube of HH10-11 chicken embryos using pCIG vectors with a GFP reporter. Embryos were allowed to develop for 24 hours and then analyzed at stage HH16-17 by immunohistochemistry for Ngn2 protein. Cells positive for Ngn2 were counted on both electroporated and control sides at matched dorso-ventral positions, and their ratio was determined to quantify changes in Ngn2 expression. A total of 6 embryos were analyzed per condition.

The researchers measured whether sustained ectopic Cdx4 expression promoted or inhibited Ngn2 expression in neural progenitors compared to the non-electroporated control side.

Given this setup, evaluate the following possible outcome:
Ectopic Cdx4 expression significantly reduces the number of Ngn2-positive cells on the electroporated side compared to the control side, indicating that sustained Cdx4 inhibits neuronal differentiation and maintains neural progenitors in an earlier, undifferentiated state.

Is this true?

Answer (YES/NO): YES